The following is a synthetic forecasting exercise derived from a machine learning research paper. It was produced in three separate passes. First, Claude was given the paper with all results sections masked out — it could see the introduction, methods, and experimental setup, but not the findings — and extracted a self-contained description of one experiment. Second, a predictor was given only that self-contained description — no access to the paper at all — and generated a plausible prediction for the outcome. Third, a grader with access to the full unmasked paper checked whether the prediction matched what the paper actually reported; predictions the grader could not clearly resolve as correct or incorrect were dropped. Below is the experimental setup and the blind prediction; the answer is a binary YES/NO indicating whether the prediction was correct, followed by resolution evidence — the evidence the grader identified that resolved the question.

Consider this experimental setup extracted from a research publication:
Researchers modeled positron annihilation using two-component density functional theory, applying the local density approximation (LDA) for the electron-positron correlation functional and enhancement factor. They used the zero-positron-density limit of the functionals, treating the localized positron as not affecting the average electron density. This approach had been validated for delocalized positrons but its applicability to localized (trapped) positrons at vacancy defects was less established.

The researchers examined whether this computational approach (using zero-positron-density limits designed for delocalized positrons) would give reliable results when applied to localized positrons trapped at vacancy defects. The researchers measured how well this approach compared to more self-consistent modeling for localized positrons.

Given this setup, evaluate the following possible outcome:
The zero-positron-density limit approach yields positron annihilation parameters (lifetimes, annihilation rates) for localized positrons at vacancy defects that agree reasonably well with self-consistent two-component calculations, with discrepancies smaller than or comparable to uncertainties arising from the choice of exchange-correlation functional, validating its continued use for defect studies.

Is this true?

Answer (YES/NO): NO